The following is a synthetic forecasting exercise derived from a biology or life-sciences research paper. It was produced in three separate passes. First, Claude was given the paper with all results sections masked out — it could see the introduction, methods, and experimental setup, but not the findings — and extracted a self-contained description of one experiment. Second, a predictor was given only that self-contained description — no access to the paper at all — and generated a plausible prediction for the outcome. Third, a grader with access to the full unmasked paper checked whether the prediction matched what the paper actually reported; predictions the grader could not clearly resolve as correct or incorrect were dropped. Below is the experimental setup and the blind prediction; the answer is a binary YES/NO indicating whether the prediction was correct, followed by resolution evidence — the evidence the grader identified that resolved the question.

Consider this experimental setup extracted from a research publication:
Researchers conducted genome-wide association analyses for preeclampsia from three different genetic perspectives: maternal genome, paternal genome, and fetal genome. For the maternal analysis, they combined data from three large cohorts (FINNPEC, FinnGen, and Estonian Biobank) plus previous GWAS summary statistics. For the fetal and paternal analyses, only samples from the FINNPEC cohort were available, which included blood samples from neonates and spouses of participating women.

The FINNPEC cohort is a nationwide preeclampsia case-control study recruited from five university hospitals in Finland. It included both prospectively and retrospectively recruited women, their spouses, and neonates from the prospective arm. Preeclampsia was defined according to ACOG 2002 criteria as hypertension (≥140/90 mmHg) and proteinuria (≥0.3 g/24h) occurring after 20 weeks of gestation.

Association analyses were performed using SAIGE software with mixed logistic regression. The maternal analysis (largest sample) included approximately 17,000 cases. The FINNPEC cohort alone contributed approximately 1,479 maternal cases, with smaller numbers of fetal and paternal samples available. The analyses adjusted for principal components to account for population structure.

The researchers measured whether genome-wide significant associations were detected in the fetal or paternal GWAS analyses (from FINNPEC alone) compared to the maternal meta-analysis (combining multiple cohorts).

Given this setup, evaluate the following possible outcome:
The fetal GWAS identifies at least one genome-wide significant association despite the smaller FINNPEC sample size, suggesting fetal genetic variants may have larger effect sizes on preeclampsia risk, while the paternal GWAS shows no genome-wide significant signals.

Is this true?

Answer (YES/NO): NO